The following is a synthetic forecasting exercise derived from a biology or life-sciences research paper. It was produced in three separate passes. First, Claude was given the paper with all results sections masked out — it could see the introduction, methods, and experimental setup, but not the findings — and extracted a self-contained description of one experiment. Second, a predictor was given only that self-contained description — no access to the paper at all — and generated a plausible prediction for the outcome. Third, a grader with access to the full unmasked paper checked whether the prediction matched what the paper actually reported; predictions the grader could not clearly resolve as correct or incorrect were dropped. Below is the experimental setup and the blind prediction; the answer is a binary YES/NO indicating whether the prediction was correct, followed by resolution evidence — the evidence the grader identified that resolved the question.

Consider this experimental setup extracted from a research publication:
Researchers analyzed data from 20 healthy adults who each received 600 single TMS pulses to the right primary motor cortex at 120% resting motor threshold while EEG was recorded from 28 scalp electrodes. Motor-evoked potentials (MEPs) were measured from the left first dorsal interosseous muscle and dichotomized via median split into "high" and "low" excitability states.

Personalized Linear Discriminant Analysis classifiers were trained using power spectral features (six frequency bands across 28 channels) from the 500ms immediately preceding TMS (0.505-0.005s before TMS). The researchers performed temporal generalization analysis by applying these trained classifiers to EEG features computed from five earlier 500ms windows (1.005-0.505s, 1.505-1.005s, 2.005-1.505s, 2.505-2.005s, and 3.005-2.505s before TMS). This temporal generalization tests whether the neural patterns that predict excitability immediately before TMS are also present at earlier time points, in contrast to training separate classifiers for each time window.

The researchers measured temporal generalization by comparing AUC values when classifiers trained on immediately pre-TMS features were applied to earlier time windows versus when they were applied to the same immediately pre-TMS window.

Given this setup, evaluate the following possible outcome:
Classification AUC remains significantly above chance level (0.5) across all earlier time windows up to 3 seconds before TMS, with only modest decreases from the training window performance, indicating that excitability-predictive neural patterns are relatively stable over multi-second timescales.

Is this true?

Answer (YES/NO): NO